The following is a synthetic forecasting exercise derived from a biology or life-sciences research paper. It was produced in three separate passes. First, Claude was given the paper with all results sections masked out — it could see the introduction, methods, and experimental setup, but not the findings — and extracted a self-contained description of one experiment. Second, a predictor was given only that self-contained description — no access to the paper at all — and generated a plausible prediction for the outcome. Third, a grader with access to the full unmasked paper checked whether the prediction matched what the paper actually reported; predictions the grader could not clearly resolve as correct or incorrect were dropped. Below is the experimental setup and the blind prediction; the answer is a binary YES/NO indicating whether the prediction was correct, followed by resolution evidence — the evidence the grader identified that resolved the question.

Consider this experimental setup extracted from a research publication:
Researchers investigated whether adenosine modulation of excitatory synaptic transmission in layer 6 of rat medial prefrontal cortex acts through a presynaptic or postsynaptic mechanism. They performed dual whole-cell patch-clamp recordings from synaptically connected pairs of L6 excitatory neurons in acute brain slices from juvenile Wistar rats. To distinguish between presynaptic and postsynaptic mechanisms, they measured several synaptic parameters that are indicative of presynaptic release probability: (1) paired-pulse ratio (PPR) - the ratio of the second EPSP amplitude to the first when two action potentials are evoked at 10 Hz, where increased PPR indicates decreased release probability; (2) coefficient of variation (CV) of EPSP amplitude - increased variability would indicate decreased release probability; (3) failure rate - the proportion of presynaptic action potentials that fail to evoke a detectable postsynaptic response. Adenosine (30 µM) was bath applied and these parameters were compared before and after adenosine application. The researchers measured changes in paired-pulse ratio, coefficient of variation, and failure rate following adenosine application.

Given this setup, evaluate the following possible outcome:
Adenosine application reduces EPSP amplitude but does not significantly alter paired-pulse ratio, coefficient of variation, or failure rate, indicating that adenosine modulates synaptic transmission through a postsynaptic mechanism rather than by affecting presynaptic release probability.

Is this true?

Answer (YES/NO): NO